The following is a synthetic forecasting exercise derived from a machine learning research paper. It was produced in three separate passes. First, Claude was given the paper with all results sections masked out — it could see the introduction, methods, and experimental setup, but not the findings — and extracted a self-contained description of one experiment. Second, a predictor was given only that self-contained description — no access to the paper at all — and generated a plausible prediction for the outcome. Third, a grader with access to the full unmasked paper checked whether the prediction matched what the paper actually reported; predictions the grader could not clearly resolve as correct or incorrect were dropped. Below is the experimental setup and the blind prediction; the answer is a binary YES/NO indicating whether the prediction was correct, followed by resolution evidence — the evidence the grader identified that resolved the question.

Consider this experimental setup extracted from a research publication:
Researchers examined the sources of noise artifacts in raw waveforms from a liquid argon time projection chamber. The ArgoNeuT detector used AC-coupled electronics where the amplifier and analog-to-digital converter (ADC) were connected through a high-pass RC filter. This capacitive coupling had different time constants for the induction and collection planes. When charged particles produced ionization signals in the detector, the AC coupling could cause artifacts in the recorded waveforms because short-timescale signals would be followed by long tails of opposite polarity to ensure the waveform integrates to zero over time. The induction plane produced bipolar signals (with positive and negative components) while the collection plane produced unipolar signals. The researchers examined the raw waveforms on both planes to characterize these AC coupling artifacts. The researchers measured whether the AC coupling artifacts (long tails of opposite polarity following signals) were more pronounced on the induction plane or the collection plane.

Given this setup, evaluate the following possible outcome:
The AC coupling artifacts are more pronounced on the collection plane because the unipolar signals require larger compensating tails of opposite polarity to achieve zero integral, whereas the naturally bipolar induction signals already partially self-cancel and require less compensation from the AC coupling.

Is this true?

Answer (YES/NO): YES